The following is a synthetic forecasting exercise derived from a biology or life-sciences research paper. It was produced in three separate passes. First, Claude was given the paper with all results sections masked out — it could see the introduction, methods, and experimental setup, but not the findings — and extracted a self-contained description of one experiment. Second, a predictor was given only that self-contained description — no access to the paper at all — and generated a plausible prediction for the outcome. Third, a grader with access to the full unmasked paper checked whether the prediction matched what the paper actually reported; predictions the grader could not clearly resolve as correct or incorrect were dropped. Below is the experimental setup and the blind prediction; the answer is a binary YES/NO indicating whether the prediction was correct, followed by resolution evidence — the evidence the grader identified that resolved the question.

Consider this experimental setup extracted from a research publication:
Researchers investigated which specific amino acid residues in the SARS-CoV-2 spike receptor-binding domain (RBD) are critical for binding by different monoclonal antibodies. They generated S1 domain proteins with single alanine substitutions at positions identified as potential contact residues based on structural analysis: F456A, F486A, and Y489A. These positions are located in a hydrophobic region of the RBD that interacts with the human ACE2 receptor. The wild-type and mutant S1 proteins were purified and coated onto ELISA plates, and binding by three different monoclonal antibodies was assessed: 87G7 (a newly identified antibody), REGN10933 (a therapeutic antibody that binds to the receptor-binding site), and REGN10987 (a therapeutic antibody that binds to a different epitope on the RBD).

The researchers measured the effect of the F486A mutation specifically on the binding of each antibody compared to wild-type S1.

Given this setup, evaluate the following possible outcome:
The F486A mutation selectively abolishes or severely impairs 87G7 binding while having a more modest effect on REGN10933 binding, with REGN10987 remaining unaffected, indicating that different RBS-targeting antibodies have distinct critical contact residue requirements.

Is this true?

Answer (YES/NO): NO